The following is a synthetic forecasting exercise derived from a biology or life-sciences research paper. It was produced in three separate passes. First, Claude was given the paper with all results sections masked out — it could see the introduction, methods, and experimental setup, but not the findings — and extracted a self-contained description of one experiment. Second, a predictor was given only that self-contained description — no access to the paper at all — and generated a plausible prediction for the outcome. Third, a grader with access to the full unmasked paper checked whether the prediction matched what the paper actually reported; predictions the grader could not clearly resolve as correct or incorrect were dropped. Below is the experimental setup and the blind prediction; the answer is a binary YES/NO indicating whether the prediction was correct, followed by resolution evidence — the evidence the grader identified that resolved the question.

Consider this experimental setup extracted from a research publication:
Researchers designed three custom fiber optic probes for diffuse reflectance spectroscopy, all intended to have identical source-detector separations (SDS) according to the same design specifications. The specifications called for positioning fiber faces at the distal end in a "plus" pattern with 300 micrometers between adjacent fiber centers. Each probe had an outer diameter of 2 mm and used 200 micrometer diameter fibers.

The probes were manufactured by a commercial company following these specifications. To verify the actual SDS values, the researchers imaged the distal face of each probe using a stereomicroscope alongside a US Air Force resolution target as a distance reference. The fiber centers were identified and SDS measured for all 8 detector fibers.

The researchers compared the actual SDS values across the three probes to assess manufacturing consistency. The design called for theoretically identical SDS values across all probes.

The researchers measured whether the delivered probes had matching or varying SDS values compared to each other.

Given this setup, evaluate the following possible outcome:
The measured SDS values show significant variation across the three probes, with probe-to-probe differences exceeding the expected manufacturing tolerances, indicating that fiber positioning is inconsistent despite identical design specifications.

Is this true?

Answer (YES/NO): YES